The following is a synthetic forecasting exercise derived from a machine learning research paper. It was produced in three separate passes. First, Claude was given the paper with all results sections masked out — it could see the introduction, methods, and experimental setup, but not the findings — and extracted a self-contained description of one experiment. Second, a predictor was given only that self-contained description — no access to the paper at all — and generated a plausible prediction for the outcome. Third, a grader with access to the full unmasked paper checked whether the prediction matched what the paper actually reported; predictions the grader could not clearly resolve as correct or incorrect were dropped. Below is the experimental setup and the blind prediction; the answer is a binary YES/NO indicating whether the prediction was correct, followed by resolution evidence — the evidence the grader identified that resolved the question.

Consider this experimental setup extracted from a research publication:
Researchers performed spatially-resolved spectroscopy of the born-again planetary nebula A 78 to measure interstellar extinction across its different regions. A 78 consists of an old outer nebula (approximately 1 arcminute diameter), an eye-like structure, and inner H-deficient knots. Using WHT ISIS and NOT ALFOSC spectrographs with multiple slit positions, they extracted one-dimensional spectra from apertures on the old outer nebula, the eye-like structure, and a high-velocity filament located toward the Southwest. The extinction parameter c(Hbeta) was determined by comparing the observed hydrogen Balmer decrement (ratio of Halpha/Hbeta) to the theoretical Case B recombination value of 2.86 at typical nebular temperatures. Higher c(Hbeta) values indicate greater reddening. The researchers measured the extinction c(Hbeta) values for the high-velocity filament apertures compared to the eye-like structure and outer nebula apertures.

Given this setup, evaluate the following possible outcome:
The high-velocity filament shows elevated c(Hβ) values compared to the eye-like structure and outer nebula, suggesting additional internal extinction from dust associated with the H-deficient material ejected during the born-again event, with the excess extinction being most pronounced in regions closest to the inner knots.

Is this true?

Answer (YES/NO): NO